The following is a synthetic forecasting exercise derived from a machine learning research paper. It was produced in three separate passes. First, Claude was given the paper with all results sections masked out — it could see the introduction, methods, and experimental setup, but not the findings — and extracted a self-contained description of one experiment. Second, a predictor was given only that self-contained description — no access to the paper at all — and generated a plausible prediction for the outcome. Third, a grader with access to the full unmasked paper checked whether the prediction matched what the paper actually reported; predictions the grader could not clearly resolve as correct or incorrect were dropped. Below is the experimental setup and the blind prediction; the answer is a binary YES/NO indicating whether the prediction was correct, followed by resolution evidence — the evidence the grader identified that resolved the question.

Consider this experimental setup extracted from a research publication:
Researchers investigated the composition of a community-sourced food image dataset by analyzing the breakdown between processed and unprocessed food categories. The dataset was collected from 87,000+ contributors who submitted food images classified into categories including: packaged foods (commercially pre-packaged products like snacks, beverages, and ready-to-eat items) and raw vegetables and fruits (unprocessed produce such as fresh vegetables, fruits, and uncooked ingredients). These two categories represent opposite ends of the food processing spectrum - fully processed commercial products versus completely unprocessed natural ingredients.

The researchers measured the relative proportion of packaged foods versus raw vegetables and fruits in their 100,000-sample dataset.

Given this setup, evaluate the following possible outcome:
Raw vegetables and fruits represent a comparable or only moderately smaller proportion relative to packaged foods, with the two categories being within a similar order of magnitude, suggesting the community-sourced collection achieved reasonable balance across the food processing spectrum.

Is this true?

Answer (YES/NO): YES